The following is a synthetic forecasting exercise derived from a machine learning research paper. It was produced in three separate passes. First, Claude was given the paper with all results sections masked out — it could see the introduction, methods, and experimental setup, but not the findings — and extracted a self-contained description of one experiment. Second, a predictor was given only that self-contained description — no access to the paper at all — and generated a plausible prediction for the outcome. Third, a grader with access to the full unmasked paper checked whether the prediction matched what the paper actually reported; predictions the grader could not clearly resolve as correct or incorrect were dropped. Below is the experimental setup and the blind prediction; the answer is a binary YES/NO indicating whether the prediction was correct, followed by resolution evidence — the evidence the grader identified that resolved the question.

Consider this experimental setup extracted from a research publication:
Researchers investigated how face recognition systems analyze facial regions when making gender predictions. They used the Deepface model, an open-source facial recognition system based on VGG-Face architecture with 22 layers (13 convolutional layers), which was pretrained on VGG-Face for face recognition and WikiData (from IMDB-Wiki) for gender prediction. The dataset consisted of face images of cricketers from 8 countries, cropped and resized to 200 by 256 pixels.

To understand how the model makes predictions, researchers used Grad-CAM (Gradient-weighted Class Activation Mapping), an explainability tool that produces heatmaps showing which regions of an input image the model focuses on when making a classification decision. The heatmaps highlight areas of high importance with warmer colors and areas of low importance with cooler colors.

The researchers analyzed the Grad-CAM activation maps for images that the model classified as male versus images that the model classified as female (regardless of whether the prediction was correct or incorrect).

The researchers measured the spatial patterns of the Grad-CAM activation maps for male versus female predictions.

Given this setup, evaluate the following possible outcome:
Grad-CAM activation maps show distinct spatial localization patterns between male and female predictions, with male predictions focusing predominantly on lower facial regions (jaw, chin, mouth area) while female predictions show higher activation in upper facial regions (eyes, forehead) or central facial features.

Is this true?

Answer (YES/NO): NO